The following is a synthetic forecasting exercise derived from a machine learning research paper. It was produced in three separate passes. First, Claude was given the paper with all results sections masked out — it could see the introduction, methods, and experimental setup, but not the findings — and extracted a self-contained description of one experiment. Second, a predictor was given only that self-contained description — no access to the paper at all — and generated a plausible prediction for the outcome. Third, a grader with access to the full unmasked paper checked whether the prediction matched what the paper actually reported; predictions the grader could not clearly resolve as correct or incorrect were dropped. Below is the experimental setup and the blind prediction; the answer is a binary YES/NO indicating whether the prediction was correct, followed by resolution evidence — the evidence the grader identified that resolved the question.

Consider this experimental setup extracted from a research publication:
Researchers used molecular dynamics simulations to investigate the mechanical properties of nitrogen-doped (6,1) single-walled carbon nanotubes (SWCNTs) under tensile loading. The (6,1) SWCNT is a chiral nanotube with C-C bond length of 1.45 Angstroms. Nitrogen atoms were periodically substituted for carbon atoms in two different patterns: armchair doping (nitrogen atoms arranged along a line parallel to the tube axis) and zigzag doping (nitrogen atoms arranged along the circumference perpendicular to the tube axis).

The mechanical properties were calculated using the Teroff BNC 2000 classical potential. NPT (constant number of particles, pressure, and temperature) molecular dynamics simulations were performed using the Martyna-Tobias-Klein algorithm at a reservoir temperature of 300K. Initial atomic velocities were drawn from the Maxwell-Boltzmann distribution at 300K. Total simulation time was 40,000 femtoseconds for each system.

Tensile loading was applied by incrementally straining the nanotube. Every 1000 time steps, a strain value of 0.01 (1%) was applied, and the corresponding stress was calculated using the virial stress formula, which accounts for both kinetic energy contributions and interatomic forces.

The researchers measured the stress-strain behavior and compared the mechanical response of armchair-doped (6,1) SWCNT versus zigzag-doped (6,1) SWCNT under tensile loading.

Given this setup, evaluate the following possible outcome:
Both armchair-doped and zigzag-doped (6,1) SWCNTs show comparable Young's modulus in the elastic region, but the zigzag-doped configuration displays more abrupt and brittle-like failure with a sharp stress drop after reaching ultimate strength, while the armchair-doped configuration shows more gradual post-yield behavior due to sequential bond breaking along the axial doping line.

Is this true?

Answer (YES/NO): NO